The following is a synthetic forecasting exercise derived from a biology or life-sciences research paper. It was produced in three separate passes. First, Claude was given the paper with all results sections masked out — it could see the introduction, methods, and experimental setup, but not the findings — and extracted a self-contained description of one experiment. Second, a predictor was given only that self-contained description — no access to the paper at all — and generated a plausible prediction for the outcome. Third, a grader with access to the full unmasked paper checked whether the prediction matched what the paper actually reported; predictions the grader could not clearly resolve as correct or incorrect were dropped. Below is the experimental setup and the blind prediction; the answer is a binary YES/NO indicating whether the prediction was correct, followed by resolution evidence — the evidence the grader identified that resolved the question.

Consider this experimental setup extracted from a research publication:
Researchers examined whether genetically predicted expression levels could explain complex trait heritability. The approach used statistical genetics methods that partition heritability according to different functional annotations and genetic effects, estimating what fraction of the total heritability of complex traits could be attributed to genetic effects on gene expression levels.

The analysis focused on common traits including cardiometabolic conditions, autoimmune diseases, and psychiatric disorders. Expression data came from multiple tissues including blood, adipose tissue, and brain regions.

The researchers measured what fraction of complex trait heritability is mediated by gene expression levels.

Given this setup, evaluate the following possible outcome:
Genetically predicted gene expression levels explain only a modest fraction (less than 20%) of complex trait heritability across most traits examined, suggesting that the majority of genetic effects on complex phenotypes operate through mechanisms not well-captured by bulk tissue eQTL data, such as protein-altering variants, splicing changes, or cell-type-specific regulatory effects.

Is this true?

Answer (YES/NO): YES